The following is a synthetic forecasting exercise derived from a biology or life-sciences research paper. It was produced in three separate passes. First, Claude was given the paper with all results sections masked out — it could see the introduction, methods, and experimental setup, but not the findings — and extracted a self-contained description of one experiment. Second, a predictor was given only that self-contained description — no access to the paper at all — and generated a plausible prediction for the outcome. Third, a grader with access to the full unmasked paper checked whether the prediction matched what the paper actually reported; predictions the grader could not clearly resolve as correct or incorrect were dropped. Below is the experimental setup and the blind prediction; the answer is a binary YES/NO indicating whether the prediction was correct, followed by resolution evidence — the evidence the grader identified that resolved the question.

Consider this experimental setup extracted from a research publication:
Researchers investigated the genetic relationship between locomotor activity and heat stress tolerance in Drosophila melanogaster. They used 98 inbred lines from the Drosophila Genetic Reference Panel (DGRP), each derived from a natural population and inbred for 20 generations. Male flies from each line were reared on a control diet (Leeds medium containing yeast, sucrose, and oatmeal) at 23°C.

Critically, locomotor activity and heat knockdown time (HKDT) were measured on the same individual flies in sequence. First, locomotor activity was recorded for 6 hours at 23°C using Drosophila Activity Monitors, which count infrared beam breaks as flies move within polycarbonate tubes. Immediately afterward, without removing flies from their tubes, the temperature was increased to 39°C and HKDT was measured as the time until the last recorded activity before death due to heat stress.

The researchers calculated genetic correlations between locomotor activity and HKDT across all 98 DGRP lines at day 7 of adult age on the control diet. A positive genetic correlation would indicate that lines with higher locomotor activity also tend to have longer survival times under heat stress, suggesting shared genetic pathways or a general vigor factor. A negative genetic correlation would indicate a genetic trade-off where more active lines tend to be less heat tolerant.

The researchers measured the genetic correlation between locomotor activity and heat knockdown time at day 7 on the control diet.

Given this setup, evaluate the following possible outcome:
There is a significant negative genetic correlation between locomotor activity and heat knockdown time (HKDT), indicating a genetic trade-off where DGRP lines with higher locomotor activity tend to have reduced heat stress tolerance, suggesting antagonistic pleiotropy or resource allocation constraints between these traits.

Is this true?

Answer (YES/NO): NO